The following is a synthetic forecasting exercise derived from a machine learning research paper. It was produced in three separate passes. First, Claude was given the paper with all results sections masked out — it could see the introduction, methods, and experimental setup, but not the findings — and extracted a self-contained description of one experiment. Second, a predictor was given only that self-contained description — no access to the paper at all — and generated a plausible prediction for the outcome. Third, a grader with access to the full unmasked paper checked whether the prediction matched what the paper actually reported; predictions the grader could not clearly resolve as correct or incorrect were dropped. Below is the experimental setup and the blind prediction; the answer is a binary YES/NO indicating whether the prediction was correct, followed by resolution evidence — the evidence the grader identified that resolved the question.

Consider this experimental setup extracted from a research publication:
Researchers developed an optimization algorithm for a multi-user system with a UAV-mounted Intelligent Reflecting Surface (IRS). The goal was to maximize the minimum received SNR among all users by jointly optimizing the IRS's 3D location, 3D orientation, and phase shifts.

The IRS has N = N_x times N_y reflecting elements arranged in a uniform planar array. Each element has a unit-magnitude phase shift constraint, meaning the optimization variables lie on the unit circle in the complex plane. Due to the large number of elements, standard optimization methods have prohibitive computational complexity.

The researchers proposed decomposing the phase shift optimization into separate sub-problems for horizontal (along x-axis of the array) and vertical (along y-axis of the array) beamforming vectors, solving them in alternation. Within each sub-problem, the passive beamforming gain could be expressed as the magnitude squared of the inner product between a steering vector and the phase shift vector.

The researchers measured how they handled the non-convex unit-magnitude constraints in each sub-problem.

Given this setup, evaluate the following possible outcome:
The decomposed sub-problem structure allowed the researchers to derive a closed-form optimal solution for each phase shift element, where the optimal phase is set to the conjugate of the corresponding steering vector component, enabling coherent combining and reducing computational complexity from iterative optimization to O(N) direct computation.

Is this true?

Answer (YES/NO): NO